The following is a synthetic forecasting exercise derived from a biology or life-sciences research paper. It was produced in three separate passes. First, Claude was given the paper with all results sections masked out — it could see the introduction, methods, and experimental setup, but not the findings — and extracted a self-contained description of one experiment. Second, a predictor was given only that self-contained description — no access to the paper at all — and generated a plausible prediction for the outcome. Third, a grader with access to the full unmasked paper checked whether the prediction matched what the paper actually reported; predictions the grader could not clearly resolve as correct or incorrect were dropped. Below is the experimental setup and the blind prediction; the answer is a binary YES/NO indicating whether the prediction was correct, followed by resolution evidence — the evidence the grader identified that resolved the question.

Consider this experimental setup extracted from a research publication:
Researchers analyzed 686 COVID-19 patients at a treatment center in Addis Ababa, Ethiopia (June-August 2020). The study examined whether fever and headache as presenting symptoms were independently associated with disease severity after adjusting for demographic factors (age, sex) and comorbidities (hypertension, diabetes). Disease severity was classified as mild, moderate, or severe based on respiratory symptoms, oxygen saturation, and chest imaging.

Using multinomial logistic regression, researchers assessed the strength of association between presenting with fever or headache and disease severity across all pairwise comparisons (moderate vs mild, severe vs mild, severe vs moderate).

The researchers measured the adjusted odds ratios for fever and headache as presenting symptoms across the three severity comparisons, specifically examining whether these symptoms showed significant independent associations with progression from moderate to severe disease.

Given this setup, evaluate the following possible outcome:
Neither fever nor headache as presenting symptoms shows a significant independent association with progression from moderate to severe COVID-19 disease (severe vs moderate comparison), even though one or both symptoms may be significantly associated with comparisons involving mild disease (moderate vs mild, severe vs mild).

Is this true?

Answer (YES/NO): NO